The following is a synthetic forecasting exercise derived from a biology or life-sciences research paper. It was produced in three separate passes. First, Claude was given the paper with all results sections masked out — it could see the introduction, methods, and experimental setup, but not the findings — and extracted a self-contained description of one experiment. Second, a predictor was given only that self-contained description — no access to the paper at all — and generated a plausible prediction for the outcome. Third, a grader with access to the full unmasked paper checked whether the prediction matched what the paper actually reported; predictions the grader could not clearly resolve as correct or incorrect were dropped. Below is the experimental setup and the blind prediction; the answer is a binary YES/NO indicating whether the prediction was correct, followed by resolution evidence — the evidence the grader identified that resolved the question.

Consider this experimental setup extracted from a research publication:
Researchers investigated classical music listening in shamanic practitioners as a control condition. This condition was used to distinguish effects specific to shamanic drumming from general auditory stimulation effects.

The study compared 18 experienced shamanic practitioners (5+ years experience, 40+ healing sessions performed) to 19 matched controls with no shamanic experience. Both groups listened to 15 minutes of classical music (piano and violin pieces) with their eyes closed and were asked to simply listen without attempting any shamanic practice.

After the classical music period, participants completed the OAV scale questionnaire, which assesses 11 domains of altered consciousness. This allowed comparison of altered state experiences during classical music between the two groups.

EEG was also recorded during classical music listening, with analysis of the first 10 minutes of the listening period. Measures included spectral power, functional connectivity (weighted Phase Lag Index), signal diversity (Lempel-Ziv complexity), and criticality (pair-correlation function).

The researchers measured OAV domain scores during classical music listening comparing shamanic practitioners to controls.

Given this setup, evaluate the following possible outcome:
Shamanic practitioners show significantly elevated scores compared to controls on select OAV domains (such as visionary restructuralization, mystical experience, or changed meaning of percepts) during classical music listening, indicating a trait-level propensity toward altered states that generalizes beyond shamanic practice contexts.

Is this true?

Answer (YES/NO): NO